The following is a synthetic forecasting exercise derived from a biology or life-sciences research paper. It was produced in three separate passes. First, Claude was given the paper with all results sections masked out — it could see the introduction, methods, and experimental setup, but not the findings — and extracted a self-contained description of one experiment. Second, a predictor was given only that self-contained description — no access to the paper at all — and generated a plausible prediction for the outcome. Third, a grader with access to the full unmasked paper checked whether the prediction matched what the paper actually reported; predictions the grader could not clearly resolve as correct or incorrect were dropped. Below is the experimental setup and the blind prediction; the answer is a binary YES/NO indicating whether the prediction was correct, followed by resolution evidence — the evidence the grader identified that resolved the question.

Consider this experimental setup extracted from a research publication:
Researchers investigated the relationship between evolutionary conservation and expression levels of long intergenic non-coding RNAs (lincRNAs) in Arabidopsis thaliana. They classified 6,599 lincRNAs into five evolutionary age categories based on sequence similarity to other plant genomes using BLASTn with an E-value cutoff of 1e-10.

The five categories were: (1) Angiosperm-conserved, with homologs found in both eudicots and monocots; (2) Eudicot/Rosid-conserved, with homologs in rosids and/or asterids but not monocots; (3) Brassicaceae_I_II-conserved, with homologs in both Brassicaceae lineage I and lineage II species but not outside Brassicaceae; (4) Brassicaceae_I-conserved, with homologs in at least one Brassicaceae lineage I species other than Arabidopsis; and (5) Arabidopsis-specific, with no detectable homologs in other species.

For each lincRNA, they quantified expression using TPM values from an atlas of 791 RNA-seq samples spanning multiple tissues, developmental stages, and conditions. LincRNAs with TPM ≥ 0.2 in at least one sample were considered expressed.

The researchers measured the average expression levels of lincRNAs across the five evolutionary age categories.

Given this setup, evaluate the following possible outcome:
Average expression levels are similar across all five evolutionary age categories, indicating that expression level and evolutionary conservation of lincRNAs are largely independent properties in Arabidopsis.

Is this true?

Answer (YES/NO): NO